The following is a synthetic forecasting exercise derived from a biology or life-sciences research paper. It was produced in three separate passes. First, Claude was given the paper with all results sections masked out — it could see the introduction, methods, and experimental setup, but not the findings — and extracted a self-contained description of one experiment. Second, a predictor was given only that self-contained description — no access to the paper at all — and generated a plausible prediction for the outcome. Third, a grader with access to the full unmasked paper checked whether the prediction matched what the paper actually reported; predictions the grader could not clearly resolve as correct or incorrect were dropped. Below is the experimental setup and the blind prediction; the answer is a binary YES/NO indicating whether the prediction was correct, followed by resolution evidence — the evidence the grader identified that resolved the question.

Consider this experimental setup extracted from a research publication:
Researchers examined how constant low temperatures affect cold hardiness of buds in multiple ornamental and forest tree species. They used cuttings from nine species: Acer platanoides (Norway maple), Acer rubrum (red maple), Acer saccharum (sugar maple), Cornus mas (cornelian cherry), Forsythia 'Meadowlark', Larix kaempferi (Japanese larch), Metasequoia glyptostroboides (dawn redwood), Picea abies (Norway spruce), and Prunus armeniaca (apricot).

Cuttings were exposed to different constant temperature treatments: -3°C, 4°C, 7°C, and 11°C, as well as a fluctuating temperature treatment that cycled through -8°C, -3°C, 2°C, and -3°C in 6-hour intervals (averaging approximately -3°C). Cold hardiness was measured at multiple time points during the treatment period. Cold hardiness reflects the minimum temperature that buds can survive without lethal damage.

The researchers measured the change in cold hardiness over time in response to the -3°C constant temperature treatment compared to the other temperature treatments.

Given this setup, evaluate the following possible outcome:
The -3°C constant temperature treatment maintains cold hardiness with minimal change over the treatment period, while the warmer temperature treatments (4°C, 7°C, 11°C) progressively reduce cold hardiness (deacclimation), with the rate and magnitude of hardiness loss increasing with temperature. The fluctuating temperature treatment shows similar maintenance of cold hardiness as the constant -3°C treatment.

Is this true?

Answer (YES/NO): NO